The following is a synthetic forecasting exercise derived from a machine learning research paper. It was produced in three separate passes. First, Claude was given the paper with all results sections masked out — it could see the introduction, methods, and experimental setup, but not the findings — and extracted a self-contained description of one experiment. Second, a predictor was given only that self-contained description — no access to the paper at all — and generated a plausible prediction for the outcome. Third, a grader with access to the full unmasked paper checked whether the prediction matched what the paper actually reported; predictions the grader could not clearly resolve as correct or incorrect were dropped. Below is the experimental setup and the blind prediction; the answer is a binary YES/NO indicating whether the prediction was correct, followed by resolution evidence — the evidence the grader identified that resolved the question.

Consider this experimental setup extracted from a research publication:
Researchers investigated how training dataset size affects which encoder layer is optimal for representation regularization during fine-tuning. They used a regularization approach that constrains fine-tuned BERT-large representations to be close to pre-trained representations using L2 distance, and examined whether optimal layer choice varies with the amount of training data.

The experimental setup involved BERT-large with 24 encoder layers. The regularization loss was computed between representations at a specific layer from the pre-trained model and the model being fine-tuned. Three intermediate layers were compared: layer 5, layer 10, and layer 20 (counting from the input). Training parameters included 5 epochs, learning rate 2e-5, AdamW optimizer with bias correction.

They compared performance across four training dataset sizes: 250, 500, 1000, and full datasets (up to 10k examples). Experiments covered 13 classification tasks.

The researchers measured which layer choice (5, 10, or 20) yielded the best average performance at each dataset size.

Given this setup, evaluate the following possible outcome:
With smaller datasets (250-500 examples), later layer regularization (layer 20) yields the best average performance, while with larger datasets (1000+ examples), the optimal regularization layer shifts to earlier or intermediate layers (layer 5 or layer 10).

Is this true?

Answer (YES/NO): NO